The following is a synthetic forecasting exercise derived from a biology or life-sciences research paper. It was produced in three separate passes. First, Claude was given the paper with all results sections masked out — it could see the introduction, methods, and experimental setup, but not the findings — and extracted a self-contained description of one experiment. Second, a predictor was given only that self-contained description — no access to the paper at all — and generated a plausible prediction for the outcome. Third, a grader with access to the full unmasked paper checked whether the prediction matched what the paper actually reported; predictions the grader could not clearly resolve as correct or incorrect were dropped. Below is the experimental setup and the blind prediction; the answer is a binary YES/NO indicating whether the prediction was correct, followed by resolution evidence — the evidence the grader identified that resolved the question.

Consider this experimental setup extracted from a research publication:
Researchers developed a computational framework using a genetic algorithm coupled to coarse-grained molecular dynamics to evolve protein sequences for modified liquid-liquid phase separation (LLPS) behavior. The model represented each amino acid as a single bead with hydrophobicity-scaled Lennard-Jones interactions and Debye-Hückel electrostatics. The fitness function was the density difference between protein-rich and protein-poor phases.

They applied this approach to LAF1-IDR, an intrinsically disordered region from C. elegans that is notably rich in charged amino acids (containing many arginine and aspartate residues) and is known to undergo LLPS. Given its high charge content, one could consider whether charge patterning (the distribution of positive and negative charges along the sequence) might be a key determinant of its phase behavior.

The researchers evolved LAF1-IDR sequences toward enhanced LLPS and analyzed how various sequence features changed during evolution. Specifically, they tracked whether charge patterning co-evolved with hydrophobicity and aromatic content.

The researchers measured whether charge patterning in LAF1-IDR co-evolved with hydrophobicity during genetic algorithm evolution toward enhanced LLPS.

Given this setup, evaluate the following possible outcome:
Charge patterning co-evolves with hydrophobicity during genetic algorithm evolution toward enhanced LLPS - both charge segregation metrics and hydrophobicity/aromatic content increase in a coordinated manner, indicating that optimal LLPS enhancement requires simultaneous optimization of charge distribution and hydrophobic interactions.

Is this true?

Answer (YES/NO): NO